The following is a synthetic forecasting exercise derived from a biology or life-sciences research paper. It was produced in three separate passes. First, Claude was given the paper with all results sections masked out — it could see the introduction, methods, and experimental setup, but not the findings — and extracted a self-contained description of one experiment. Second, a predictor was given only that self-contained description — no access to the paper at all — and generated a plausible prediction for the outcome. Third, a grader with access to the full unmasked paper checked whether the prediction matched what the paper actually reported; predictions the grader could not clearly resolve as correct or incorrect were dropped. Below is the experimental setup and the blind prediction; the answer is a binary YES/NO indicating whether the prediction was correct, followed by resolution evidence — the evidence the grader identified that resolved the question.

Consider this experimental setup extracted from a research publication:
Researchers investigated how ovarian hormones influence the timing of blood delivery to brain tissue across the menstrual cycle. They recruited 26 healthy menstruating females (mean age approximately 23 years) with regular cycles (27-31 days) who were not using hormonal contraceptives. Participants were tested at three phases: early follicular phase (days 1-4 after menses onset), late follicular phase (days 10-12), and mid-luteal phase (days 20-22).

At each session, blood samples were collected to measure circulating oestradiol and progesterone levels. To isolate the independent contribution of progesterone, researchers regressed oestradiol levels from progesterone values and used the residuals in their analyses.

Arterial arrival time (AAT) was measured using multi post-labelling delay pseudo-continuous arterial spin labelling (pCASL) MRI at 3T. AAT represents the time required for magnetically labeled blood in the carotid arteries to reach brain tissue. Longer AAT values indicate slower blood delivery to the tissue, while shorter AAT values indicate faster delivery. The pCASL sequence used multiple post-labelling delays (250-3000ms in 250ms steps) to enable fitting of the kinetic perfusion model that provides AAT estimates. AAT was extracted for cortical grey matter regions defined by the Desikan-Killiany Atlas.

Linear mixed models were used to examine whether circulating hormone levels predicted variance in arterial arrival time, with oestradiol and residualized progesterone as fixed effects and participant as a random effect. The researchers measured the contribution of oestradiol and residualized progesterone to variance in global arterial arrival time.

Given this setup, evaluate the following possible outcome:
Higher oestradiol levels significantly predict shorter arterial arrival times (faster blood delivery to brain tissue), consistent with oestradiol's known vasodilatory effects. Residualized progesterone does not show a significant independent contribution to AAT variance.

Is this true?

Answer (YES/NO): NO